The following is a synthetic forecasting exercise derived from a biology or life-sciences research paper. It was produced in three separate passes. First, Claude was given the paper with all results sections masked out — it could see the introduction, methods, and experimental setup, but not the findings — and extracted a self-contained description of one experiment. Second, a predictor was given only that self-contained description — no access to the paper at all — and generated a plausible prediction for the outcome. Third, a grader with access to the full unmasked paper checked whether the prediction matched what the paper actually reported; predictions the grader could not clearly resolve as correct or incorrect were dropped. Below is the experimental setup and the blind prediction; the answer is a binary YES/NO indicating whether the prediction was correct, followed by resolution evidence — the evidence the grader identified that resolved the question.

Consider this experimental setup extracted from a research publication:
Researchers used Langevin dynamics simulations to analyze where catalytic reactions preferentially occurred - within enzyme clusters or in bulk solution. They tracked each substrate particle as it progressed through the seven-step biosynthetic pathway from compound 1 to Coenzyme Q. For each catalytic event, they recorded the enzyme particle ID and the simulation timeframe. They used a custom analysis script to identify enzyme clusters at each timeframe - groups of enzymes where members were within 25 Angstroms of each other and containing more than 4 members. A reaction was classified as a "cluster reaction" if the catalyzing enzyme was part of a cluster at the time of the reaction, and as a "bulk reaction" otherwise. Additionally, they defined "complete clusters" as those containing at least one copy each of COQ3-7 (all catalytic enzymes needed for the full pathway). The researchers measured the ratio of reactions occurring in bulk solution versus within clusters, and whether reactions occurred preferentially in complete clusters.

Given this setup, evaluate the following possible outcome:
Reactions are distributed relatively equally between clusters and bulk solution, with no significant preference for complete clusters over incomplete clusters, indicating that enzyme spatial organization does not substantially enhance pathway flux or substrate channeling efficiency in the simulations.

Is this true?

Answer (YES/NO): NO